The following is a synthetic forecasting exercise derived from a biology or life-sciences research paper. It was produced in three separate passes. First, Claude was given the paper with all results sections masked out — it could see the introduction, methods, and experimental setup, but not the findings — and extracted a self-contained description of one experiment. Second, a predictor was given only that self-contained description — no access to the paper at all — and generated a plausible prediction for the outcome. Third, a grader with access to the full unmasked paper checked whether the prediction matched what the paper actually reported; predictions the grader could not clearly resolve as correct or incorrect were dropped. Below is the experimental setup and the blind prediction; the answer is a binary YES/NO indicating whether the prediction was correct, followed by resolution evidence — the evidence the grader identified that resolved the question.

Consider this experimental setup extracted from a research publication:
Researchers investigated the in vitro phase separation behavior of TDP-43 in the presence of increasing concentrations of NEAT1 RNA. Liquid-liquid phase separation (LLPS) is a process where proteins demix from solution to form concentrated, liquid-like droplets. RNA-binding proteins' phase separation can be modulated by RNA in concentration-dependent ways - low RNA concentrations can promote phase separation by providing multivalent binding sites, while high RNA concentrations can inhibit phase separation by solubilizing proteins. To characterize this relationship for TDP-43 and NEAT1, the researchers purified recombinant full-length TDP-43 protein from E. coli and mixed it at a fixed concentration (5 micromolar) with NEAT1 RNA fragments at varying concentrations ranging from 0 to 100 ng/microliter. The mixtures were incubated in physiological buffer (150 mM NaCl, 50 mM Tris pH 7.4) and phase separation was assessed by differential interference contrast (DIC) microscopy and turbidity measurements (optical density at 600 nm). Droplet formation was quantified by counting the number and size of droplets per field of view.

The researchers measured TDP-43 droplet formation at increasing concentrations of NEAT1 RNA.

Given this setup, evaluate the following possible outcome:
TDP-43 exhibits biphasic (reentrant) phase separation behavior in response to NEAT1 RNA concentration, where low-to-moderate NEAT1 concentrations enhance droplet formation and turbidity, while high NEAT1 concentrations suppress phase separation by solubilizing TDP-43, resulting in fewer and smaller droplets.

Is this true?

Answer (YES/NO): NO